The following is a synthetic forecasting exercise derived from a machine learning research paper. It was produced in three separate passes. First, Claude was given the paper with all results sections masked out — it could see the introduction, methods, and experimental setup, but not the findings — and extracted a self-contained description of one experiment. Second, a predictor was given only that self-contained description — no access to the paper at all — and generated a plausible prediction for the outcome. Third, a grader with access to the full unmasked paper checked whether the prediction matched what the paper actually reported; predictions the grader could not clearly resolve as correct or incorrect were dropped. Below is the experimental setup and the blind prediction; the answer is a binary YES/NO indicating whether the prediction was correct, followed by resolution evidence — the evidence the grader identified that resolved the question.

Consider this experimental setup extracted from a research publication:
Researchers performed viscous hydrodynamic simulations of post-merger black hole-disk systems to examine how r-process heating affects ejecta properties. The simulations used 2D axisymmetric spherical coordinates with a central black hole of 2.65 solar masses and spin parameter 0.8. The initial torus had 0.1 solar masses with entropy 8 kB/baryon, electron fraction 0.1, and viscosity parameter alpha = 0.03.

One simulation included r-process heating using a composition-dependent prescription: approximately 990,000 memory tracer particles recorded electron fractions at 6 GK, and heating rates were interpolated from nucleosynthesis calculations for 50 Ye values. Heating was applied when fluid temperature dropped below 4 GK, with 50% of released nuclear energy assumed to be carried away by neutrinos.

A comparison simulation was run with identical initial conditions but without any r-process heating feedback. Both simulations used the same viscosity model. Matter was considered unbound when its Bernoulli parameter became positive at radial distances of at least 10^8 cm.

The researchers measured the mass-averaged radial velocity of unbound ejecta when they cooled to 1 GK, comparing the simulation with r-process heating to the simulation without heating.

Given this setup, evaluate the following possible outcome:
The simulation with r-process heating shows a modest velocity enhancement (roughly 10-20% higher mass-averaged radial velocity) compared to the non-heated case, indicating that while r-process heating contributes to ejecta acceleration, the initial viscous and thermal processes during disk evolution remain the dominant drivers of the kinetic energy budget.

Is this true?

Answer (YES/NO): NO